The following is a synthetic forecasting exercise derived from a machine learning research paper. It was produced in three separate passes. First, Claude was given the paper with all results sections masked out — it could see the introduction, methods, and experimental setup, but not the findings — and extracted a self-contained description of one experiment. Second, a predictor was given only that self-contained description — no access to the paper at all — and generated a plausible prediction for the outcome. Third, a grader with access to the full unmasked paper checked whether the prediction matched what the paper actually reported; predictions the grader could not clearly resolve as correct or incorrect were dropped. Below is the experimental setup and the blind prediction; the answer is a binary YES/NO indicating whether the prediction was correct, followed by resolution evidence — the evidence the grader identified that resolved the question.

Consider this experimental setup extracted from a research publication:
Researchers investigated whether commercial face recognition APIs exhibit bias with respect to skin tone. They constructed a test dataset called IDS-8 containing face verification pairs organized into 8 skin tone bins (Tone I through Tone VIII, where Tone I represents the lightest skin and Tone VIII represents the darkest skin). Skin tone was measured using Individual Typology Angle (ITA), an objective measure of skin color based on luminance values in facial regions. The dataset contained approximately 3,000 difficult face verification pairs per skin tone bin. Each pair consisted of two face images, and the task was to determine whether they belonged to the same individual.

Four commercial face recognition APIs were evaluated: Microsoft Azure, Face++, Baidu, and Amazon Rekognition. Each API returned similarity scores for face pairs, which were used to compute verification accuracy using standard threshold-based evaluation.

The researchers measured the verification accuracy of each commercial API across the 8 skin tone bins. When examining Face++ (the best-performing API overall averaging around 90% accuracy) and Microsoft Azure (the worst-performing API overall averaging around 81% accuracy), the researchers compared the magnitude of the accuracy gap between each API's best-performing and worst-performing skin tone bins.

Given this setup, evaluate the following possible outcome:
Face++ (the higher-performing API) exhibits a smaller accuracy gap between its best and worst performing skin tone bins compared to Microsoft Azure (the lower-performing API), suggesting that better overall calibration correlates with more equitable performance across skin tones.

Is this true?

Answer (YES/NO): YES